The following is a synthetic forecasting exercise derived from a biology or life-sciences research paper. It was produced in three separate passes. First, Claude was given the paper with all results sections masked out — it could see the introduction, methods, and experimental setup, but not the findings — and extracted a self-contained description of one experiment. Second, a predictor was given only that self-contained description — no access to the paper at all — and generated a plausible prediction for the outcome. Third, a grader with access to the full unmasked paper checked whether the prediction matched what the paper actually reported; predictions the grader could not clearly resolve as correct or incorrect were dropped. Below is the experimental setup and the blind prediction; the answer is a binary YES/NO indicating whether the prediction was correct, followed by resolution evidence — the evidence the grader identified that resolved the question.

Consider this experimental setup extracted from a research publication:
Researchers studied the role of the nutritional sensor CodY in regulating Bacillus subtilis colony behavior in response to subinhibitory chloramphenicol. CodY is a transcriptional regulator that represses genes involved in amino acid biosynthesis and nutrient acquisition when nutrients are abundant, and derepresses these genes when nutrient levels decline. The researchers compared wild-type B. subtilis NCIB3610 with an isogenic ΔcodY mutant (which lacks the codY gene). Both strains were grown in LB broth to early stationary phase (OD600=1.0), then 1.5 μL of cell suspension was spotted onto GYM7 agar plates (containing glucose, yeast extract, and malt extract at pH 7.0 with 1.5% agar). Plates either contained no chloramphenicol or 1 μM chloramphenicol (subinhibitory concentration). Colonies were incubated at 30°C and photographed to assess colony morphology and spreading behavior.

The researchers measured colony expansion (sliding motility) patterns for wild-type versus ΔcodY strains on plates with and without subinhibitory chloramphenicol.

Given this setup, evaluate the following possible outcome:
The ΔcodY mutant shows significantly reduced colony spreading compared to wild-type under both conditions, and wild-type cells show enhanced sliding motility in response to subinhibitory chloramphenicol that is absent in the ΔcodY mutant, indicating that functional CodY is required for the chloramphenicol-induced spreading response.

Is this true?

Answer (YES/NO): NO